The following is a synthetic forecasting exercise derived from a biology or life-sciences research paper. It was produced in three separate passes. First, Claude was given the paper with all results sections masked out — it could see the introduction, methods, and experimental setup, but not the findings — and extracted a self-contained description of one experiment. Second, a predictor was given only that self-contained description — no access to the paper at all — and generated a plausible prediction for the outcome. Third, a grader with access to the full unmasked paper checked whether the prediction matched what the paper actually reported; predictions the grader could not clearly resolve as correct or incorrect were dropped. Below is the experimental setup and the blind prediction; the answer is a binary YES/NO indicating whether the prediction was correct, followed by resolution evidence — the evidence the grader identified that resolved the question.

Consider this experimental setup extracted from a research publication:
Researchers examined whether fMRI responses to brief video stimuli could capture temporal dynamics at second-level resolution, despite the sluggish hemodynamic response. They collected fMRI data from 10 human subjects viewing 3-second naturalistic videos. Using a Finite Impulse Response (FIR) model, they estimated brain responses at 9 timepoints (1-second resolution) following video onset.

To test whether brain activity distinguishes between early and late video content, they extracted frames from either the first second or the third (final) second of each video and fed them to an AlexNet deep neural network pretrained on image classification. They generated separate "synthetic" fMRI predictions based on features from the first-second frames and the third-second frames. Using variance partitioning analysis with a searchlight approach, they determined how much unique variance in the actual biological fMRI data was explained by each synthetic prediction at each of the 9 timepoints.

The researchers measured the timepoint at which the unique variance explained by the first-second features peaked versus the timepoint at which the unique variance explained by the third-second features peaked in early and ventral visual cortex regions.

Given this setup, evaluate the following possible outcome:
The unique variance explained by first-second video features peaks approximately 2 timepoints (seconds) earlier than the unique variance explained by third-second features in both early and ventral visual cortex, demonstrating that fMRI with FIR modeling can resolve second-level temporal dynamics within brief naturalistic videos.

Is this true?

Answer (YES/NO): YES